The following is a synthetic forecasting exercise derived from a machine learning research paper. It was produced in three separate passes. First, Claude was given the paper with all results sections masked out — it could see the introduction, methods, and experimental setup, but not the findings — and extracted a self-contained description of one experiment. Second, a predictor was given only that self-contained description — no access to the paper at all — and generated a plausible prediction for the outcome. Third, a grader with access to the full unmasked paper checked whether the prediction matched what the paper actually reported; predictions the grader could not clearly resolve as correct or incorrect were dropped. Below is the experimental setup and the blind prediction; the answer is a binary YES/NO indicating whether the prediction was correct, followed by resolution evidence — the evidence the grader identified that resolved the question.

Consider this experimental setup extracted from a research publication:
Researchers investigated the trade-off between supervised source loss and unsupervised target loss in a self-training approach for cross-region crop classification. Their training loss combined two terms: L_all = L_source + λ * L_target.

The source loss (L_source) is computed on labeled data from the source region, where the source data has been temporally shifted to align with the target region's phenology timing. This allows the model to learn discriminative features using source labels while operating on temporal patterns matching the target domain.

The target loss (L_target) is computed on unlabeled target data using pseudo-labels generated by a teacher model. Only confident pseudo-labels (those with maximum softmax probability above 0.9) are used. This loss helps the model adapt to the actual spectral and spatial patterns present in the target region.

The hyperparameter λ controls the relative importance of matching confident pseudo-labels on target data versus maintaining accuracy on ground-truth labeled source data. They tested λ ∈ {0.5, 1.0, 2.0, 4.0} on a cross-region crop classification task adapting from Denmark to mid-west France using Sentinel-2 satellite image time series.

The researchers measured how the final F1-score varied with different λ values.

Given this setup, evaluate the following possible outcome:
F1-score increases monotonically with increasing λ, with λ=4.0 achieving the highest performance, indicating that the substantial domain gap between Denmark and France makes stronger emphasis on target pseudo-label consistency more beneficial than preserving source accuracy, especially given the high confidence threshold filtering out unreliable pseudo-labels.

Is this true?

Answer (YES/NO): NO